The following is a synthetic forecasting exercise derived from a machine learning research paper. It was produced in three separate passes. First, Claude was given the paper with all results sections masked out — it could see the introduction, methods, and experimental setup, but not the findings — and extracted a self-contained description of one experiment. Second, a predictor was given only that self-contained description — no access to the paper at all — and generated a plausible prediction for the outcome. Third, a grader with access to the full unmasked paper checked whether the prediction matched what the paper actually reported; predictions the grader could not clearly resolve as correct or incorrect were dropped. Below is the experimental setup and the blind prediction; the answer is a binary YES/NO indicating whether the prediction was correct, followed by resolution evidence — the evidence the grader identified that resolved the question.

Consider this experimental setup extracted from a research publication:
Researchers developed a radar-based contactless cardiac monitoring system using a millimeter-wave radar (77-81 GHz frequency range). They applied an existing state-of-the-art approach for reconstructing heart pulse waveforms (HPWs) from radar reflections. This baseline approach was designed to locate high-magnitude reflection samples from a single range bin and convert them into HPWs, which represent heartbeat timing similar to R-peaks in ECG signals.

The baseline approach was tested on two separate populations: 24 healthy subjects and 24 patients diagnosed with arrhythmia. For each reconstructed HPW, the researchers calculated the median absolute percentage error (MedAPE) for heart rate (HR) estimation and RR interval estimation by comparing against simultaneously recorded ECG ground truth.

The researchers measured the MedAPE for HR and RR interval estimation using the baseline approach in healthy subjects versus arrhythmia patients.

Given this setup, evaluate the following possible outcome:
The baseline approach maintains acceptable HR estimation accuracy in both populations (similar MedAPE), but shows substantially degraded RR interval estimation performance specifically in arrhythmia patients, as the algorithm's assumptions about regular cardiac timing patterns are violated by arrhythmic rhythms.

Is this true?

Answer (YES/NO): NO